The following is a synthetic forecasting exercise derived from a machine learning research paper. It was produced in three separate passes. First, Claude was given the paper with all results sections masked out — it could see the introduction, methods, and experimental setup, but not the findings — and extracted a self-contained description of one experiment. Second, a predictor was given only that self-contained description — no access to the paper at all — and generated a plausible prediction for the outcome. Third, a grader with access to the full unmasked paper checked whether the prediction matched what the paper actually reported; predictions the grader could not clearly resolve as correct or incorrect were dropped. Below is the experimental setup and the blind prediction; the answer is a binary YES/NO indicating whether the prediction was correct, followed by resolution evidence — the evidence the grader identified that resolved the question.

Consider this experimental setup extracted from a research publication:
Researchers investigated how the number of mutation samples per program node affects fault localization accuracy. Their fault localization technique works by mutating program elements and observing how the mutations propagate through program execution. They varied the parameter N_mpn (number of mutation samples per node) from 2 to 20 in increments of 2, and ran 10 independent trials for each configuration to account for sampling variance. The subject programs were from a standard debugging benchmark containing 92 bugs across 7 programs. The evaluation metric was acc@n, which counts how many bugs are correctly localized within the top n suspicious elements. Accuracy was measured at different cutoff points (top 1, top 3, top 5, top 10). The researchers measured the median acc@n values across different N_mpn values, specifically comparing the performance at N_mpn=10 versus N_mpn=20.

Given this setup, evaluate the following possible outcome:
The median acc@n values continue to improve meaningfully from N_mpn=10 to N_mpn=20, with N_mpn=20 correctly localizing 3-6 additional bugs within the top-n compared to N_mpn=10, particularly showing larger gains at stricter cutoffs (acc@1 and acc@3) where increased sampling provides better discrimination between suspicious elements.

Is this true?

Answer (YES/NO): NO